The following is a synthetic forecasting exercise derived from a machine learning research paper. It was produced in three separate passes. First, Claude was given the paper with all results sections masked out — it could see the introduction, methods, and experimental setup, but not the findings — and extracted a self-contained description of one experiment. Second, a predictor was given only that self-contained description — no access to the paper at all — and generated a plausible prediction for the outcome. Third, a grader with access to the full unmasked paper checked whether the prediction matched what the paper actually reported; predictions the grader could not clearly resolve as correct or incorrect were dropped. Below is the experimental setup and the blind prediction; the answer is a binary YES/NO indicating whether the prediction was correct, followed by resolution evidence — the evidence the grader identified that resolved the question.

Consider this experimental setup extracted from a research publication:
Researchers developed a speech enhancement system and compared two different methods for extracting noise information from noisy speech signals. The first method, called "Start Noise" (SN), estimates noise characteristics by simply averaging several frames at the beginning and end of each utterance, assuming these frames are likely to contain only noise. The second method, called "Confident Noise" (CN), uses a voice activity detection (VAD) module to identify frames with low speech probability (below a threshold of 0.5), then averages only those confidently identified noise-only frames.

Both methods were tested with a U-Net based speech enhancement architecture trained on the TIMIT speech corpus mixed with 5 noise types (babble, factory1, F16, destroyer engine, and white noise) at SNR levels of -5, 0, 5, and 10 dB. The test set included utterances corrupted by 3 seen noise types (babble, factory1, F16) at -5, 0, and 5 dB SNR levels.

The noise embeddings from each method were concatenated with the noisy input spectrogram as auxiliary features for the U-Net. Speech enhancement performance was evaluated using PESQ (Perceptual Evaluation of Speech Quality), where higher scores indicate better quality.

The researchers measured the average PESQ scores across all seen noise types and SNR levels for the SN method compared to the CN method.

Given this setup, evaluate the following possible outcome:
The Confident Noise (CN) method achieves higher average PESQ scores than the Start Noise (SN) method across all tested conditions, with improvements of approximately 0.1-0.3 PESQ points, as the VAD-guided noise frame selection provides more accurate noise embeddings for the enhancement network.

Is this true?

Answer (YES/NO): NO